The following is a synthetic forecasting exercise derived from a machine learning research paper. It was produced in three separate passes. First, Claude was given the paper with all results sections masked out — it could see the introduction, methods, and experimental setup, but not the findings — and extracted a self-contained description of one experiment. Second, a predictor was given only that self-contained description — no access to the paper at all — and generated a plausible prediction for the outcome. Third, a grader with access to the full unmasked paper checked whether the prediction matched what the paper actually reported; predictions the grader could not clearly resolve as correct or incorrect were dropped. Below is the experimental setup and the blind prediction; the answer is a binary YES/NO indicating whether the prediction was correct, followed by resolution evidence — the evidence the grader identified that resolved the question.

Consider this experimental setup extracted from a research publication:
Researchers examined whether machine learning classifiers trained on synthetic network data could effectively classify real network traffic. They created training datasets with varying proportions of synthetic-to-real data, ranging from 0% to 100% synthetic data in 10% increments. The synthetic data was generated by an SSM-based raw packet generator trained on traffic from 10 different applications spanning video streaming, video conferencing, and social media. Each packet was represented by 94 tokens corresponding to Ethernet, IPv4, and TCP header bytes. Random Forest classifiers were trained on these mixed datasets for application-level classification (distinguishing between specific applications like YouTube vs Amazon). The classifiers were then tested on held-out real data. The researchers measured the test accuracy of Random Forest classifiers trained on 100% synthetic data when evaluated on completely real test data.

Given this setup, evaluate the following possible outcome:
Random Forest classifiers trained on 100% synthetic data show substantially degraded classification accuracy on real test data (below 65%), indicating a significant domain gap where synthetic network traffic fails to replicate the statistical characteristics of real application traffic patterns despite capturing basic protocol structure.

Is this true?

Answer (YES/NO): NO